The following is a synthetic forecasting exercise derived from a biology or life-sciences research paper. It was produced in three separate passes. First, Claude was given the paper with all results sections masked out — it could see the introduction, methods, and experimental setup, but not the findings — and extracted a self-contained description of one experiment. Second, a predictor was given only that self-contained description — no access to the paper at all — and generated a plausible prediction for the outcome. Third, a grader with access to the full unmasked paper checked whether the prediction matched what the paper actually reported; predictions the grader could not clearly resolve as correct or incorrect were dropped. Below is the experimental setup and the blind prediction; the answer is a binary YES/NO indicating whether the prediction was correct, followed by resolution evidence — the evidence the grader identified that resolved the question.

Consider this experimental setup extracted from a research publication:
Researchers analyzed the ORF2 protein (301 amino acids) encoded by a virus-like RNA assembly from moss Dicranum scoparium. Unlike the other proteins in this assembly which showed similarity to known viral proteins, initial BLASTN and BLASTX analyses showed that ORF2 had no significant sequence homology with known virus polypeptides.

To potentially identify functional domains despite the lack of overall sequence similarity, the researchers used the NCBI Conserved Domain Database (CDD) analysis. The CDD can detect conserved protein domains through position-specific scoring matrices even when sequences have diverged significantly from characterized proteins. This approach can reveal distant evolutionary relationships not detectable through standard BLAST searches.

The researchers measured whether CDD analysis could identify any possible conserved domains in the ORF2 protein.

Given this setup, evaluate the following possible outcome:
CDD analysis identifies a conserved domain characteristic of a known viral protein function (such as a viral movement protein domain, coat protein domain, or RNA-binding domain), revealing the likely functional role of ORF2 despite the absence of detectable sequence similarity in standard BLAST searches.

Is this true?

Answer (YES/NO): NO